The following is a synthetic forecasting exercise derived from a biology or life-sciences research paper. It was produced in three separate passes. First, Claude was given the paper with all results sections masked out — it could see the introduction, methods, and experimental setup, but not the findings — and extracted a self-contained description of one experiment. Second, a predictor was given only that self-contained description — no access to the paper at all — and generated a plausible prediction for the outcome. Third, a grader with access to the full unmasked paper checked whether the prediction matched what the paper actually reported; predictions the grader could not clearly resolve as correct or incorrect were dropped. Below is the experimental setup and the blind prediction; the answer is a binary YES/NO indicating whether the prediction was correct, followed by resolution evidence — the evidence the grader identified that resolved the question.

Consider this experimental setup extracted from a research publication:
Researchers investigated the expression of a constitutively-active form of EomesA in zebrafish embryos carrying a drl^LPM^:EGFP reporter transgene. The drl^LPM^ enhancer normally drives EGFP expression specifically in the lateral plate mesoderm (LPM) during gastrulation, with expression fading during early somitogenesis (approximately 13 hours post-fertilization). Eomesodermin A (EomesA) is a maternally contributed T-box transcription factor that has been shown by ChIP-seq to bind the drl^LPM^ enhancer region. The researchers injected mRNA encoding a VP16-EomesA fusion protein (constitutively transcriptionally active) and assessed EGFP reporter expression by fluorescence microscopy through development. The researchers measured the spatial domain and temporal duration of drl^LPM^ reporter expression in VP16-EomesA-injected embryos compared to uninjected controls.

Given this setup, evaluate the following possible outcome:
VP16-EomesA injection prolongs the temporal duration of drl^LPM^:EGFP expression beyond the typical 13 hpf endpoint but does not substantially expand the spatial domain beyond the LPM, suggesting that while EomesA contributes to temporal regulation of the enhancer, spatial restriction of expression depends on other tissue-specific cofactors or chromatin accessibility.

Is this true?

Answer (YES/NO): YES